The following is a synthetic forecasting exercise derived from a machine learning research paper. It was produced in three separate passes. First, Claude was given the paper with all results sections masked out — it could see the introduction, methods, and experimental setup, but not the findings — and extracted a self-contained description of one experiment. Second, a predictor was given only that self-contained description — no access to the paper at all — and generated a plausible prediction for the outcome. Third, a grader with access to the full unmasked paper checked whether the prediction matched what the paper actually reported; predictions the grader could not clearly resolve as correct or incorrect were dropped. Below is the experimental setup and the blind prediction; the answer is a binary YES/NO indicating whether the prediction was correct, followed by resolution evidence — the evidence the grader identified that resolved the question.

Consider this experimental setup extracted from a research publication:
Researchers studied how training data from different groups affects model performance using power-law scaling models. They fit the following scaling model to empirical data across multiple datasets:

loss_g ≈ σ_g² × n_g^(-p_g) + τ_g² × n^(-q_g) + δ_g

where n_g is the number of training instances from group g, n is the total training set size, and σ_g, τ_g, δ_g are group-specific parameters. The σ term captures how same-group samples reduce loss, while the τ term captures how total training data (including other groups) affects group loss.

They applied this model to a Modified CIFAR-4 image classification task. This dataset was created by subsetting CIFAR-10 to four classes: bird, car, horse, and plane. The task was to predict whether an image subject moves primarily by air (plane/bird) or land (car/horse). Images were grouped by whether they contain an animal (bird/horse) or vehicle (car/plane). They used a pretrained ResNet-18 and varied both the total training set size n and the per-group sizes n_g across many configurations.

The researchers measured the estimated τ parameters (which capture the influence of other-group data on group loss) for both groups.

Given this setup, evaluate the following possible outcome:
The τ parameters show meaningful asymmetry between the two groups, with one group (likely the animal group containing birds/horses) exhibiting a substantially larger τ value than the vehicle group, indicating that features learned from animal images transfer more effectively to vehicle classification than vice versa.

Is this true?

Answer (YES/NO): NO